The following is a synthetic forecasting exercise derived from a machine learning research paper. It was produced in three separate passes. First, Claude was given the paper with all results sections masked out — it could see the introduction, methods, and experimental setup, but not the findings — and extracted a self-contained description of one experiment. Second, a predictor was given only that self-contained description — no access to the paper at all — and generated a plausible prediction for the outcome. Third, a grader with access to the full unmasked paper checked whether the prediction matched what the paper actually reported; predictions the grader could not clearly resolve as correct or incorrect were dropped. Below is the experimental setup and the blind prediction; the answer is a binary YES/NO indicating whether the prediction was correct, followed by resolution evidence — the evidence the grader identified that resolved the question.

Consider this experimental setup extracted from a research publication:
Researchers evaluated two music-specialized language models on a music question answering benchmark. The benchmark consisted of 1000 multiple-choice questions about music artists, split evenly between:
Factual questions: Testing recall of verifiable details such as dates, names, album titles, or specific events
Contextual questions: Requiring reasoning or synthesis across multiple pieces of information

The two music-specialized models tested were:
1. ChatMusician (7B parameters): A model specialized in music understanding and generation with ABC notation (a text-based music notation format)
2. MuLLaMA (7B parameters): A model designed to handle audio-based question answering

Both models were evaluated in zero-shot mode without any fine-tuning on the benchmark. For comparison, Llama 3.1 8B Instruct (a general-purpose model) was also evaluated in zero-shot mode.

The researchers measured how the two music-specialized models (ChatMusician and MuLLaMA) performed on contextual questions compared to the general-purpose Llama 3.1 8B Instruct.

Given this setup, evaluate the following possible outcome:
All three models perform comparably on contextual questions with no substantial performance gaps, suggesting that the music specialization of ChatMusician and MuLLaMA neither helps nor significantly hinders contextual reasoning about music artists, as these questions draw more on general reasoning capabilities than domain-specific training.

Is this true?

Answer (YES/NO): NO